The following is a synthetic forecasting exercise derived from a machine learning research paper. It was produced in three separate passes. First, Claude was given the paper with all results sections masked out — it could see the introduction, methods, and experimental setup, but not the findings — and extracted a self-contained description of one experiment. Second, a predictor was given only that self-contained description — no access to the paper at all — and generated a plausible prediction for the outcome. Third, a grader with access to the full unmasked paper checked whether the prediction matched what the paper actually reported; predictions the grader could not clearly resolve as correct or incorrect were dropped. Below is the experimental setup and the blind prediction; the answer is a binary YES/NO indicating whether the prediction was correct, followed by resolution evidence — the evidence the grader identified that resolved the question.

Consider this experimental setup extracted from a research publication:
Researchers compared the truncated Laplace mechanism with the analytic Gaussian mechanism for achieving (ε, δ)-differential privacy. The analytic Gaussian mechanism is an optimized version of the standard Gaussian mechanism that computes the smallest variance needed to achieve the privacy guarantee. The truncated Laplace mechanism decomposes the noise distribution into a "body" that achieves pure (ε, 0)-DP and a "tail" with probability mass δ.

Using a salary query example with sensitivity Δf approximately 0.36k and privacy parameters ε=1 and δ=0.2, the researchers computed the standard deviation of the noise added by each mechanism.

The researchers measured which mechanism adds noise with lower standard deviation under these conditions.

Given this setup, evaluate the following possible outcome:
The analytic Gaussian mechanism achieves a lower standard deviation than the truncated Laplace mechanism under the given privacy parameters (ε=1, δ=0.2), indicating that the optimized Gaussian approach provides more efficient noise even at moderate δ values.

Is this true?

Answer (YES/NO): NO